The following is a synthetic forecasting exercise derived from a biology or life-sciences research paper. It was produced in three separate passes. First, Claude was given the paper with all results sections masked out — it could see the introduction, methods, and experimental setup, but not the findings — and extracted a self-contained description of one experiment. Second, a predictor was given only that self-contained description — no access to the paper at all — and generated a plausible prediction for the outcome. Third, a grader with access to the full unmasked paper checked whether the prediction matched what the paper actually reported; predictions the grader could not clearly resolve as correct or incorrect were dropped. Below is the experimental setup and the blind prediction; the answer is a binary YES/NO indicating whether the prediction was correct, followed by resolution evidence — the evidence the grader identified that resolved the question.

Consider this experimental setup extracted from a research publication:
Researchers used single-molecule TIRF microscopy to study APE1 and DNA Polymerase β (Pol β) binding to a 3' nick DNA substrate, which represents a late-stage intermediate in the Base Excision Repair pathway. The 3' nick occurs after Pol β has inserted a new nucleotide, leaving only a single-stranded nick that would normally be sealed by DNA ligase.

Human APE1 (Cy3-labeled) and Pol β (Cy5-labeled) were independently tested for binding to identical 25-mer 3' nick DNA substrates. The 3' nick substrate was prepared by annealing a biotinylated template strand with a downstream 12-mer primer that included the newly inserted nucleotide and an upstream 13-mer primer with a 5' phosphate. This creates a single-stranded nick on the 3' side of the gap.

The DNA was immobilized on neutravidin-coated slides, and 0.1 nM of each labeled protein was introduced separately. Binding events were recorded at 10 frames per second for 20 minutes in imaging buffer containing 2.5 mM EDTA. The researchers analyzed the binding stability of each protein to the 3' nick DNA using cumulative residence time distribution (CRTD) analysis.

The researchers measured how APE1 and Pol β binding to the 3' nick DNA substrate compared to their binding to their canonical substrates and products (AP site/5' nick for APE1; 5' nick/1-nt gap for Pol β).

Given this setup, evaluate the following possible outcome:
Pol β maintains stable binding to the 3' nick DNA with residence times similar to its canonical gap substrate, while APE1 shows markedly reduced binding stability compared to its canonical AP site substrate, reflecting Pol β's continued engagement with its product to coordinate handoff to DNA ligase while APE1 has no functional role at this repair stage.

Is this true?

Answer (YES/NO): YES